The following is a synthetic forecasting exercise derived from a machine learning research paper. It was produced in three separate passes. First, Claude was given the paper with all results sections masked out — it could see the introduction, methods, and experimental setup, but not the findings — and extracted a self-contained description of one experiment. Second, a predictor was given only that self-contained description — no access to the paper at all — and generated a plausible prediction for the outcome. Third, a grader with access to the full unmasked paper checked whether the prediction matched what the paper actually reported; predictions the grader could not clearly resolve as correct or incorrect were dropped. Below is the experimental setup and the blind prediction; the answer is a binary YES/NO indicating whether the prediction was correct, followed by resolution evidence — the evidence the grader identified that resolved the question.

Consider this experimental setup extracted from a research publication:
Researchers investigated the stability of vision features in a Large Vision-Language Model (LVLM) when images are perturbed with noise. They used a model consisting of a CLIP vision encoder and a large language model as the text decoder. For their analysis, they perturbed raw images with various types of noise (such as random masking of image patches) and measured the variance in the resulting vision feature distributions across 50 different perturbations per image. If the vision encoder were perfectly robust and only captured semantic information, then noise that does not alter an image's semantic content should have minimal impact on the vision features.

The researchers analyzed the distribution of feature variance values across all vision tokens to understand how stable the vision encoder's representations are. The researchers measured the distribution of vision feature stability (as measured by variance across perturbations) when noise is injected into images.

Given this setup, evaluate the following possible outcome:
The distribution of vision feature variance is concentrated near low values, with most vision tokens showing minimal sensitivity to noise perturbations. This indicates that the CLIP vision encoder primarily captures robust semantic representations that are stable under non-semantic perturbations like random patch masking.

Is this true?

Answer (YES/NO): NO